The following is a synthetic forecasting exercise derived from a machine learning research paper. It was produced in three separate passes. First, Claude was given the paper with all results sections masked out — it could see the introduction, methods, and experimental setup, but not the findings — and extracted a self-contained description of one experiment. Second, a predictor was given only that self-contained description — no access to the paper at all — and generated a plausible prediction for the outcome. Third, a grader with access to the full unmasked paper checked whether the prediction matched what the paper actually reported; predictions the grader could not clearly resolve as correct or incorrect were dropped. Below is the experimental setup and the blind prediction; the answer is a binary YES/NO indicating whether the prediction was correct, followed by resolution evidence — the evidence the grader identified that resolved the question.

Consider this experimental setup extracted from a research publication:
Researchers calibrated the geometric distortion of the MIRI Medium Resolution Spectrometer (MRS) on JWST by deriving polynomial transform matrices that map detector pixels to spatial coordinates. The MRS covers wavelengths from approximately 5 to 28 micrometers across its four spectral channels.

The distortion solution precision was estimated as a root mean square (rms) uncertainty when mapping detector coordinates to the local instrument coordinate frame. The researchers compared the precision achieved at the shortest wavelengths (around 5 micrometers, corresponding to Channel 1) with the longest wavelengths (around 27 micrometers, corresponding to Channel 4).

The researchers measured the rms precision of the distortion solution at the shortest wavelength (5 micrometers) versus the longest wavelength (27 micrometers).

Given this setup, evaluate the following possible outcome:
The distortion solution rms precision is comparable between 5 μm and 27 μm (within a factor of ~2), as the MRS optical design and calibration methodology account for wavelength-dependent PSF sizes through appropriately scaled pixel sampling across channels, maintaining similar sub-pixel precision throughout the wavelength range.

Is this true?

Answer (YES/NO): NO